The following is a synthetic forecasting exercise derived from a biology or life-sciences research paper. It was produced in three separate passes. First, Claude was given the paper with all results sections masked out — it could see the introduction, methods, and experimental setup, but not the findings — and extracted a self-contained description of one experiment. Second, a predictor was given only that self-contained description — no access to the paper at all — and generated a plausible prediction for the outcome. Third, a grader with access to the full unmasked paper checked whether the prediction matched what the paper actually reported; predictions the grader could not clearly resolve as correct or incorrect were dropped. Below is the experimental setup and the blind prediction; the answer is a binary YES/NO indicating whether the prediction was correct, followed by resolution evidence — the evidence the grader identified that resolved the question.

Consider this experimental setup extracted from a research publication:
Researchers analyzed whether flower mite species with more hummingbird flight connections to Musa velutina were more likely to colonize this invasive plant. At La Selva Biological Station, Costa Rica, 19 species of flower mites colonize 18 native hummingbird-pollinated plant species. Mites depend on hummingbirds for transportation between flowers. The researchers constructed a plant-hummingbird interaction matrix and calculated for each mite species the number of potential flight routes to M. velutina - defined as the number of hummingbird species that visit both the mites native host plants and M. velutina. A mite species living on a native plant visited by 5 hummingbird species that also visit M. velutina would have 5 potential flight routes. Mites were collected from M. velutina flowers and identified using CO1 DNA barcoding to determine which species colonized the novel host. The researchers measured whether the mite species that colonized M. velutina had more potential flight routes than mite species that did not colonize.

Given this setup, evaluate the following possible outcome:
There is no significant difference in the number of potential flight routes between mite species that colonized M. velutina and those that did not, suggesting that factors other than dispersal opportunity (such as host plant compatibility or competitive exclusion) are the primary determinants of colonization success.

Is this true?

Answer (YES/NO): NO